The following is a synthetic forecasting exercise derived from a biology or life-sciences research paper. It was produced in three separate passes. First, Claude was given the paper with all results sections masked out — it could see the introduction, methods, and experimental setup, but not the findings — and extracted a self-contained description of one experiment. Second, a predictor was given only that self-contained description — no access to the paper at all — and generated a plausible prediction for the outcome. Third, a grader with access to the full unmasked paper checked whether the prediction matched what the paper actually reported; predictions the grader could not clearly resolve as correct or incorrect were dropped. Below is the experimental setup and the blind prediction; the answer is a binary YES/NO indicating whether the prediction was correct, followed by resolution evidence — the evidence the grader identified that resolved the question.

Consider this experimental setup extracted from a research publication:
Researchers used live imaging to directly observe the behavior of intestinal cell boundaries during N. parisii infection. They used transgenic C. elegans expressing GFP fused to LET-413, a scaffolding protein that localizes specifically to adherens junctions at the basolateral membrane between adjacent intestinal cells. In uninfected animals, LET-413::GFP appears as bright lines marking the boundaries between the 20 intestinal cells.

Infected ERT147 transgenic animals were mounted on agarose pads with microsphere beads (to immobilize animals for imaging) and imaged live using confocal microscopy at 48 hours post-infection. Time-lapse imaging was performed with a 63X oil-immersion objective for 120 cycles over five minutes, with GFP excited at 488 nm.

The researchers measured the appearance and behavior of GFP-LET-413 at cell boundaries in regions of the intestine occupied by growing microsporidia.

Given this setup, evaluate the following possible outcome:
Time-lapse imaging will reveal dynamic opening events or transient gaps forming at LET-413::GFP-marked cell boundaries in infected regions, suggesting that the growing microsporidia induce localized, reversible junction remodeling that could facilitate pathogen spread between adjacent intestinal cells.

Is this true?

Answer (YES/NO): NO